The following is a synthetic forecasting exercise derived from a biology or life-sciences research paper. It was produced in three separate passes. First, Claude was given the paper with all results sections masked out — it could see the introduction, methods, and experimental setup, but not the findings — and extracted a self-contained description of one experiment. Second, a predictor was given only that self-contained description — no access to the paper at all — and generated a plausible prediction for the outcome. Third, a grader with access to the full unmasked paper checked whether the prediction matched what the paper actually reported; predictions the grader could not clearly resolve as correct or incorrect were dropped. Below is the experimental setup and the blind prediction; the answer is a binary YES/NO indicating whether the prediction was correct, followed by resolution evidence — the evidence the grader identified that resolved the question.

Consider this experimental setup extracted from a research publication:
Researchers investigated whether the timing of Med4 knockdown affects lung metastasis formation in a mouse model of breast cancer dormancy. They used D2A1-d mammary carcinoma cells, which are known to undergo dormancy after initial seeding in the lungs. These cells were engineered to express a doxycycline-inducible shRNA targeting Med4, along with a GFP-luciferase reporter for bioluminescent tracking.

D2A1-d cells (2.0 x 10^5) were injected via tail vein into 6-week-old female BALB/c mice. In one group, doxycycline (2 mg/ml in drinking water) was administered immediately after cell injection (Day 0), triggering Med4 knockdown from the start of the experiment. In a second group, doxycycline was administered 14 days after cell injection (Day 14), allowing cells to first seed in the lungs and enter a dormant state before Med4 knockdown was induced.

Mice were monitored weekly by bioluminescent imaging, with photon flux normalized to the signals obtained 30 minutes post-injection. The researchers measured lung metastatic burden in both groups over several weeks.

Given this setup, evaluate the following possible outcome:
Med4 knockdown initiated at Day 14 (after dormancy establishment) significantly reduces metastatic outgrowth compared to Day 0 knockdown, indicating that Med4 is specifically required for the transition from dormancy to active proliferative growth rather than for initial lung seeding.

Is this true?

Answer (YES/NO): NO